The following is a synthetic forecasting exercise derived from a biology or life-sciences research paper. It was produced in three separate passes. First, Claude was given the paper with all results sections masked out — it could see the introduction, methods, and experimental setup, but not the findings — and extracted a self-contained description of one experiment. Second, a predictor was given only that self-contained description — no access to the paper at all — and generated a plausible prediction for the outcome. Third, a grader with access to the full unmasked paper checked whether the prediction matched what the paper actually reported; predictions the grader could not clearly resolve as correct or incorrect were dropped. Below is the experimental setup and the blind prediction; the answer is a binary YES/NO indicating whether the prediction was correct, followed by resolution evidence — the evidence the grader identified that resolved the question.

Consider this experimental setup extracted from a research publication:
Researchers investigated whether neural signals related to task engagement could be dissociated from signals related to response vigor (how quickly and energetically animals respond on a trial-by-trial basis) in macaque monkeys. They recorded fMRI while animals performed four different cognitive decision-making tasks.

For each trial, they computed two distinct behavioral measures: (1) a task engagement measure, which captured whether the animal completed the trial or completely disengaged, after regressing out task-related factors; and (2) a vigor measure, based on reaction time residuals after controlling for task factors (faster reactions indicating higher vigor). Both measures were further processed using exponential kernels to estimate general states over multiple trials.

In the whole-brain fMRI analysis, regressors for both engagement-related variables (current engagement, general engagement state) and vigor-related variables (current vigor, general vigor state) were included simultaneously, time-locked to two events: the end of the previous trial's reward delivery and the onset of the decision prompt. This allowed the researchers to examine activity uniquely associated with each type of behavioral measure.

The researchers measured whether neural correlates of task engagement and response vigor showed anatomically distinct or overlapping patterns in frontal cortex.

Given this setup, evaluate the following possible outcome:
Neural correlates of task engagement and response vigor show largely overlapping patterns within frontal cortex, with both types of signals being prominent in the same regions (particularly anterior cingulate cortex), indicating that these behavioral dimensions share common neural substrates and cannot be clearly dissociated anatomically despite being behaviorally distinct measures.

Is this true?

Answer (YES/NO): NO